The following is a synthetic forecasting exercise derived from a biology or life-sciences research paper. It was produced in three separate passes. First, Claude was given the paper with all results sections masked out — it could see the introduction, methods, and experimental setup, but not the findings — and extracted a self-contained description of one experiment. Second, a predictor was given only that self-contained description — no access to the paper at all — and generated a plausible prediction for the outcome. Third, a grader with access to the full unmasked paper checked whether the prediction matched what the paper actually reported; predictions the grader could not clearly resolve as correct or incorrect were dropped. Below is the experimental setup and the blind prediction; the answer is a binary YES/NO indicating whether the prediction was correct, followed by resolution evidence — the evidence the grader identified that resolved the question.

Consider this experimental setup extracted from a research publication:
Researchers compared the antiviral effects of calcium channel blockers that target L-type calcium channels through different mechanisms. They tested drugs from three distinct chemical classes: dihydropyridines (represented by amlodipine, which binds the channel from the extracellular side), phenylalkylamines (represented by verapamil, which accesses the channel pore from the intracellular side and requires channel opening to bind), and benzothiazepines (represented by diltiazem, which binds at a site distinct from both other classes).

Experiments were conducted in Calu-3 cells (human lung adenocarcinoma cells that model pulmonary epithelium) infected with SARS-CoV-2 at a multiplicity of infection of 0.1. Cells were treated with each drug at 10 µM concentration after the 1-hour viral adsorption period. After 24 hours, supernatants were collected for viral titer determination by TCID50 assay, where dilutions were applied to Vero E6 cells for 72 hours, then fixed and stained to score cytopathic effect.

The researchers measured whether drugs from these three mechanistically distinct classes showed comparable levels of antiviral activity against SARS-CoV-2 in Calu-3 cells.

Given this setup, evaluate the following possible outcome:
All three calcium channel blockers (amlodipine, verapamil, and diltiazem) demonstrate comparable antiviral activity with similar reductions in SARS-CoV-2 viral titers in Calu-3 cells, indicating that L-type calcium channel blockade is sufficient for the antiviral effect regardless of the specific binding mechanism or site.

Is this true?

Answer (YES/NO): NO